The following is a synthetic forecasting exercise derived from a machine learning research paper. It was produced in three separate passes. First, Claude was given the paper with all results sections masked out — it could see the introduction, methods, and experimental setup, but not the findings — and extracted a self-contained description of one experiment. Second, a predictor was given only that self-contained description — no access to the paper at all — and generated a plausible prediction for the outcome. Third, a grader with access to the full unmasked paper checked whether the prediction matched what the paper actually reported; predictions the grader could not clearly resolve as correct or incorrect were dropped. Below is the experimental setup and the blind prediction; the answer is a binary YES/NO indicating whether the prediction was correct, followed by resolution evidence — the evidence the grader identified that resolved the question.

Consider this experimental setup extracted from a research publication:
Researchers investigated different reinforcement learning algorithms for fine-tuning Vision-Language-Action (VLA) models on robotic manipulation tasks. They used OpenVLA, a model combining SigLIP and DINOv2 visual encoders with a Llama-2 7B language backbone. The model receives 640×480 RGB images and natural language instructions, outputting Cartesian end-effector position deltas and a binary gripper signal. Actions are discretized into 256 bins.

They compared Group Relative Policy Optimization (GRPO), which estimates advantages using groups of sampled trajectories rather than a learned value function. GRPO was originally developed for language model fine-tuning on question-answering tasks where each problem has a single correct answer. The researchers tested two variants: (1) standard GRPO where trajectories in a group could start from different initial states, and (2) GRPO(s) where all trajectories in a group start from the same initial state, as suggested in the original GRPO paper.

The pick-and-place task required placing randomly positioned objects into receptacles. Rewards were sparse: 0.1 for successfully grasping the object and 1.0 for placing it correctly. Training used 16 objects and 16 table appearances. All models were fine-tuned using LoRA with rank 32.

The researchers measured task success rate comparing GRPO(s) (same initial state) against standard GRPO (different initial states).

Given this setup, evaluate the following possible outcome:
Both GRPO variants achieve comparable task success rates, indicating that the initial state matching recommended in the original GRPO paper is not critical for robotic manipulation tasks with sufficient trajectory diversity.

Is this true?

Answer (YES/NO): NO